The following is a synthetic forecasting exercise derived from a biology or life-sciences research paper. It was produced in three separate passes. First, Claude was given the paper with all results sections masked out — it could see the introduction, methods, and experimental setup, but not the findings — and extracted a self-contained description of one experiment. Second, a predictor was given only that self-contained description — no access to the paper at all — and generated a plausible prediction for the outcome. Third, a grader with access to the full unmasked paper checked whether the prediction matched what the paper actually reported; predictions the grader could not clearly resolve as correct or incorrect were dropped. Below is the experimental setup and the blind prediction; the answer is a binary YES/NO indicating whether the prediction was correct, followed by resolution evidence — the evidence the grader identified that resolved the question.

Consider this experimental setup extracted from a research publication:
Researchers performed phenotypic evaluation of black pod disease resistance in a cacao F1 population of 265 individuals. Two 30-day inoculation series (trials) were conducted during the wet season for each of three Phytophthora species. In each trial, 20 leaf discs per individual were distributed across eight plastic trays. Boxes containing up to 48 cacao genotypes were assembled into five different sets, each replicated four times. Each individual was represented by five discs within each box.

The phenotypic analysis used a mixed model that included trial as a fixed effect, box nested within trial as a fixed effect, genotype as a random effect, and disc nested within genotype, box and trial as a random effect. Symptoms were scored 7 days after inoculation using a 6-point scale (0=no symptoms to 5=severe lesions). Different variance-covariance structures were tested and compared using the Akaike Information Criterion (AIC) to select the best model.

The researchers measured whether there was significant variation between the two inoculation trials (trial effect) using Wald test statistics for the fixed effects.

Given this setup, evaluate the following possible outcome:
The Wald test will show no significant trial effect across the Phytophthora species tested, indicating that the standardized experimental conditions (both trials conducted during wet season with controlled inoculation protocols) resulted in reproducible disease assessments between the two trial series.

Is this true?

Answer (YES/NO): YES